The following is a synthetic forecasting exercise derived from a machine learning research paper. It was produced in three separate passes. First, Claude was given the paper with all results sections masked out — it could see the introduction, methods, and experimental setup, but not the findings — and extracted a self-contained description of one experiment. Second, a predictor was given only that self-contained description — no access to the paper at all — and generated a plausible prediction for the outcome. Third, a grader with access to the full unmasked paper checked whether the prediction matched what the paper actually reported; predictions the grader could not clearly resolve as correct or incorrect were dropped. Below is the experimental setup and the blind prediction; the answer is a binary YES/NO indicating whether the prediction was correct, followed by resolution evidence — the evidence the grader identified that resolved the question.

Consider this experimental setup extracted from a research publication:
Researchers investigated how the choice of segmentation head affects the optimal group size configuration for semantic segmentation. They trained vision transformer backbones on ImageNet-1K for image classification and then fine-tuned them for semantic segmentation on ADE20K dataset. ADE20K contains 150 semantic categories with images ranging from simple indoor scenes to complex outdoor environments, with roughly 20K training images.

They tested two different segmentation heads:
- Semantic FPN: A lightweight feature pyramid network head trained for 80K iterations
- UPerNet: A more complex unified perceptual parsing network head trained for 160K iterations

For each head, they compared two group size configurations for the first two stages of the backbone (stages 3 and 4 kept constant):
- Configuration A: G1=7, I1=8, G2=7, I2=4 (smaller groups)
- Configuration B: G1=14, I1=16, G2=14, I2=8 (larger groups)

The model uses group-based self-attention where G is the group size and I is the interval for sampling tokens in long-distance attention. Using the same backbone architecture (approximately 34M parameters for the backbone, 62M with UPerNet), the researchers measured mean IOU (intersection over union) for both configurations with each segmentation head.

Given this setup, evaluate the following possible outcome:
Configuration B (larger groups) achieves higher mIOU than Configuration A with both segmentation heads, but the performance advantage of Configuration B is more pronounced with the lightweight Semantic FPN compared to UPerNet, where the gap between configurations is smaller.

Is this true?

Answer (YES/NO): NO